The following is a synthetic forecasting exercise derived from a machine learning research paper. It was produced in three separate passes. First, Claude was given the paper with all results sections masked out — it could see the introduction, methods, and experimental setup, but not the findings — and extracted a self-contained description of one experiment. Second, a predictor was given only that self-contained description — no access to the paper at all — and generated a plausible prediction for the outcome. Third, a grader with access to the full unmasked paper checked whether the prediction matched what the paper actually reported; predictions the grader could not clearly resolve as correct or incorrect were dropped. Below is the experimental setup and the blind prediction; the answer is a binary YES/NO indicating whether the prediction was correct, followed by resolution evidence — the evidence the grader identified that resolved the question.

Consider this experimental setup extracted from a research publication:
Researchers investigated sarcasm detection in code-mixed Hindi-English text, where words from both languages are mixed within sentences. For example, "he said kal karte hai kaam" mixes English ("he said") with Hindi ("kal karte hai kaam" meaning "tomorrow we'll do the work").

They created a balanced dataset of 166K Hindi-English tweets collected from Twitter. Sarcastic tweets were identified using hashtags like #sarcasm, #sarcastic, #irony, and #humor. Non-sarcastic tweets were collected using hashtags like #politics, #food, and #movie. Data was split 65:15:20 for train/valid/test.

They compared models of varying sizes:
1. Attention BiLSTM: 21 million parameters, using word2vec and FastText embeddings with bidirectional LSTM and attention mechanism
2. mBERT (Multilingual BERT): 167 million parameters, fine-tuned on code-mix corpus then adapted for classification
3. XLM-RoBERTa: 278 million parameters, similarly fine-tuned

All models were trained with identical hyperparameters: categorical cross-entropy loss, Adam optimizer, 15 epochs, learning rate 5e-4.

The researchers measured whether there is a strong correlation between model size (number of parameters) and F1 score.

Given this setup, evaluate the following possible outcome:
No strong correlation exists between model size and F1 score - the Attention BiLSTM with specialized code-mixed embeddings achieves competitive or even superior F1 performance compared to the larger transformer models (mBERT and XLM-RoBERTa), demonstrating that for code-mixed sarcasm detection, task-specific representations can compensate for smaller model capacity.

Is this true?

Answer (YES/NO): NO